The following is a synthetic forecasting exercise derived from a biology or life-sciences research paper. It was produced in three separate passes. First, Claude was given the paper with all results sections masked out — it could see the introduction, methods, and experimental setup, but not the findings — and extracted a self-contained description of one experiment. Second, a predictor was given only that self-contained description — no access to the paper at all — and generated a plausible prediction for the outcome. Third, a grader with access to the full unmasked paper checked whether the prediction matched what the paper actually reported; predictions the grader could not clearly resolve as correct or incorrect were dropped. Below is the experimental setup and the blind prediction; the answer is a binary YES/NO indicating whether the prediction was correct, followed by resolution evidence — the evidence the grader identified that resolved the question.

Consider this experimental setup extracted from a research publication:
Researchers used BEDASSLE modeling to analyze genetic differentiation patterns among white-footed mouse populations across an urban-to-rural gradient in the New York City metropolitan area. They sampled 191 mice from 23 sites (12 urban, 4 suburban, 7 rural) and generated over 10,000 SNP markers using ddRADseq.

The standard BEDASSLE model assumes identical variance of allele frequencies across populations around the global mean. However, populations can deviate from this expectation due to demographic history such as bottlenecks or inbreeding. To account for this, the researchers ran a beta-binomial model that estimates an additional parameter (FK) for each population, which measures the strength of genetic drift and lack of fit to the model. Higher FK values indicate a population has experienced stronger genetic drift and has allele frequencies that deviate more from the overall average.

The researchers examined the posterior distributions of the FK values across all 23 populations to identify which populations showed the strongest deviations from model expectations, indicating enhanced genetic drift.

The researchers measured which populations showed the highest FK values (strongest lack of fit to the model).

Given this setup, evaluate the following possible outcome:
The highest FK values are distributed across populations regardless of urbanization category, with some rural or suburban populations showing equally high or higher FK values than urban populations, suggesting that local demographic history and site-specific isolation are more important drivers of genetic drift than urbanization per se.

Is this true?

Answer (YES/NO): NO